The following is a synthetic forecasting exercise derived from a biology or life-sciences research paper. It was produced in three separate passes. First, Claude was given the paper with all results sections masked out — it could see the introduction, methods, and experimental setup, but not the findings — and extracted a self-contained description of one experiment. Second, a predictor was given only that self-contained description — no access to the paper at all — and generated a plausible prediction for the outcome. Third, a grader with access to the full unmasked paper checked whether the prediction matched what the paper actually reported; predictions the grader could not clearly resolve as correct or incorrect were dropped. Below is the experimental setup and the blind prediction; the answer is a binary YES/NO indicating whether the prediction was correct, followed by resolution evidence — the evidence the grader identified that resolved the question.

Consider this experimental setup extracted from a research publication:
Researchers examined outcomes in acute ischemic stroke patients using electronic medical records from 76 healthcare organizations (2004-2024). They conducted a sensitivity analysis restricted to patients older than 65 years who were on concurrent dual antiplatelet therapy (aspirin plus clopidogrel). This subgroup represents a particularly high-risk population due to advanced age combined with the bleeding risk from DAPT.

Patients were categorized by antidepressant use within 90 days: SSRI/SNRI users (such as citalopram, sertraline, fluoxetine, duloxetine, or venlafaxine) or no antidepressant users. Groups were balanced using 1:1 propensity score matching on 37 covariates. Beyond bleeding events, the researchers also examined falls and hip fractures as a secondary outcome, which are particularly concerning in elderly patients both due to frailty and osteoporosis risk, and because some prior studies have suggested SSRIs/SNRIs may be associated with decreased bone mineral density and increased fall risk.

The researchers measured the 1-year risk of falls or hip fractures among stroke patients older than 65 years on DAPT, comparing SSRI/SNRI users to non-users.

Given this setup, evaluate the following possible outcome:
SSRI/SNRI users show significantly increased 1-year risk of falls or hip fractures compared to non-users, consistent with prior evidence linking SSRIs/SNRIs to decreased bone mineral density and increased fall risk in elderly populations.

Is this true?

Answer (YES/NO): YES